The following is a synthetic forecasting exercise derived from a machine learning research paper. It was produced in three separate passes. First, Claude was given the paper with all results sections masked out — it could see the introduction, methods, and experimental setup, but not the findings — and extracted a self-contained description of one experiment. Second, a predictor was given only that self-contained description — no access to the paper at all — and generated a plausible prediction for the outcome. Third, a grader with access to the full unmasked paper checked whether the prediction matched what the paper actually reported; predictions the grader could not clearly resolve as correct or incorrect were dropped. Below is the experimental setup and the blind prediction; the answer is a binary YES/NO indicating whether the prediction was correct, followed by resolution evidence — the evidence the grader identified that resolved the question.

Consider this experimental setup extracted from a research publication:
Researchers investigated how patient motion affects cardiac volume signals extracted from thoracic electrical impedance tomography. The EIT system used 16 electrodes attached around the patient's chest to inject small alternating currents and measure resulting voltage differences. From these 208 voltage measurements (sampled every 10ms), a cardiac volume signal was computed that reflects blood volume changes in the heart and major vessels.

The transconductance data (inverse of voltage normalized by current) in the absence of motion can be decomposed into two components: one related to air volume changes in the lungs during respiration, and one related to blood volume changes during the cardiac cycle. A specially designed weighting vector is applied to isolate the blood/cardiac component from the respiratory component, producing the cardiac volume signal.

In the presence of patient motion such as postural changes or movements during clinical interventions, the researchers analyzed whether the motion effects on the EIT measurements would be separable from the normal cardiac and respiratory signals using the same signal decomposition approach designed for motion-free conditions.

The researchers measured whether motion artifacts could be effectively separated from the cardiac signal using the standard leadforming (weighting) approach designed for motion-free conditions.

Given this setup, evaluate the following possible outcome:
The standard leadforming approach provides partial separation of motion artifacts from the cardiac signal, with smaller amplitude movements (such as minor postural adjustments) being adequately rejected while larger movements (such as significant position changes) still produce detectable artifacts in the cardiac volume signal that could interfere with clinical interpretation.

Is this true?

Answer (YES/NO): NO